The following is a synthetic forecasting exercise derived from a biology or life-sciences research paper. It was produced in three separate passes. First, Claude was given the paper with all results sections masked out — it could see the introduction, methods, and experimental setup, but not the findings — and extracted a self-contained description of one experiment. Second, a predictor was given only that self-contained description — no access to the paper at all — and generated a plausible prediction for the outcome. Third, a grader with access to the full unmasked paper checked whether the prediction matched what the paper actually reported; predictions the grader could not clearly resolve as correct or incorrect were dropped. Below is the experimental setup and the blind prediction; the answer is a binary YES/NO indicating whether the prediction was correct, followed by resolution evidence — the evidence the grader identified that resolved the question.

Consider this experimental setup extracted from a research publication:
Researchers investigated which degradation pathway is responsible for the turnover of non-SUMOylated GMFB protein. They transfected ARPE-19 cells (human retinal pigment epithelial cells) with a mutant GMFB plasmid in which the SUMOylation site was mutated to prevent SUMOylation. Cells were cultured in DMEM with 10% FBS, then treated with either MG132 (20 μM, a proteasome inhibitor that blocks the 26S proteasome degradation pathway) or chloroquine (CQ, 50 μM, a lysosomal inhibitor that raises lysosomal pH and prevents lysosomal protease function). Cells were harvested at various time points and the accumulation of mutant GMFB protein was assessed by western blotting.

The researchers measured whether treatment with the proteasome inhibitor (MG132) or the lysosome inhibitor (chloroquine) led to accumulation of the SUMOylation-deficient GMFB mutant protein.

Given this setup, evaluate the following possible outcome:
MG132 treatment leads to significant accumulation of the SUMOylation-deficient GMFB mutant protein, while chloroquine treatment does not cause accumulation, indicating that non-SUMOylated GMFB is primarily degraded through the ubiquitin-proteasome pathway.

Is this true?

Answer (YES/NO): YES